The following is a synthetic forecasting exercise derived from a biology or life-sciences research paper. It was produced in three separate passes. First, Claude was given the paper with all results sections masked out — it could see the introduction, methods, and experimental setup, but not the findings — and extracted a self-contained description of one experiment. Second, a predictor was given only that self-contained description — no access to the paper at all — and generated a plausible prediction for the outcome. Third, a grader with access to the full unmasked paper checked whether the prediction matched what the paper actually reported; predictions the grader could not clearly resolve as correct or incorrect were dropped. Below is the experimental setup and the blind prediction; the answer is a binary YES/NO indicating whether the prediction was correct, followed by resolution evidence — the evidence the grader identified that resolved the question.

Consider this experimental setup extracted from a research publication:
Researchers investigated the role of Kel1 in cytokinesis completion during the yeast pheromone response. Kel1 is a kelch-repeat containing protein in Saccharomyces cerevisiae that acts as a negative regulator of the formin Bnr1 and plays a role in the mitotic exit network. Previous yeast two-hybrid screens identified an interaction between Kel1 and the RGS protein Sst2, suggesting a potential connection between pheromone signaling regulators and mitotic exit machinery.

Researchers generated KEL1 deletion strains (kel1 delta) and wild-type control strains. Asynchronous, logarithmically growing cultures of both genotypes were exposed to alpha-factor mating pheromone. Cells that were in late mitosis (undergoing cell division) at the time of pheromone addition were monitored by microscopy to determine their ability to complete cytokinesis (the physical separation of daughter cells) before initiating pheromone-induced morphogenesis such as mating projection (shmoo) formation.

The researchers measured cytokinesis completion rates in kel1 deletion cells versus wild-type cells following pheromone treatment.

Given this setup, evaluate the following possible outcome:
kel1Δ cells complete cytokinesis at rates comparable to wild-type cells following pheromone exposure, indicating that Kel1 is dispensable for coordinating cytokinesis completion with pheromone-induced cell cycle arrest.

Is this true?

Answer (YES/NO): NO